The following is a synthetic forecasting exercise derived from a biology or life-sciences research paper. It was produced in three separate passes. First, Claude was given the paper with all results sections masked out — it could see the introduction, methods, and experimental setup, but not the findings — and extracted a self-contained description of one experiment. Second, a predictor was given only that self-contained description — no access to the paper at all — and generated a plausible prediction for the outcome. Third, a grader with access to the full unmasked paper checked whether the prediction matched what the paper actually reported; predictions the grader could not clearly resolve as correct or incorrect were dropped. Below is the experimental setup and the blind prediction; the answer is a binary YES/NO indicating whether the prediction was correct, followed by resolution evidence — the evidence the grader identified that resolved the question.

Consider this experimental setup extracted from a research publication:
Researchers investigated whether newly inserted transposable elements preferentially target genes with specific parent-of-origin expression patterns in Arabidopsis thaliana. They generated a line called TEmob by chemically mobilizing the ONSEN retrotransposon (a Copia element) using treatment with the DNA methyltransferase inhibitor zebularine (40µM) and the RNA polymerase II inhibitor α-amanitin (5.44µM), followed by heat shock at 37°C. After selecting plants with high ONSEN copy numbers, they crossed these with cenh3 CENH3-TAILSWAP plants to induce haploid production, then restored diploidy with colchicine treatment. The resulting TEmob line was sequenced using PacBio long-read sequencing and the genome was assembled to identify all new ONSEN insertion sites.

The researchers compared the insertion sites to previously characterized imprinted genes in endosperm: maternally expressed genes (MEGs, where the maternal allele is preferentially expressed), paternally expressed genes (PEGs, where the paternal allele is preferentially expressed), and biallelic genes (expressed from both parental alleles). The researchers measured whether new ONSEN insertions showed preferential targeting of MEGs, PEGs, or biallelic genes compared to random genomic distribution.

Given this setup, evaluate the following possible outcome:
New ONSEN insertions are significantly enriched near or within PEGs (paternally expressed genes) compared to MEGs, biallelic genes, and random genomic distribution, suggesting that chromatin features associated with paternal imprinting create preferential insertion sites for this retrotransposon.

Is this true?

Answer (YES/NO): NO